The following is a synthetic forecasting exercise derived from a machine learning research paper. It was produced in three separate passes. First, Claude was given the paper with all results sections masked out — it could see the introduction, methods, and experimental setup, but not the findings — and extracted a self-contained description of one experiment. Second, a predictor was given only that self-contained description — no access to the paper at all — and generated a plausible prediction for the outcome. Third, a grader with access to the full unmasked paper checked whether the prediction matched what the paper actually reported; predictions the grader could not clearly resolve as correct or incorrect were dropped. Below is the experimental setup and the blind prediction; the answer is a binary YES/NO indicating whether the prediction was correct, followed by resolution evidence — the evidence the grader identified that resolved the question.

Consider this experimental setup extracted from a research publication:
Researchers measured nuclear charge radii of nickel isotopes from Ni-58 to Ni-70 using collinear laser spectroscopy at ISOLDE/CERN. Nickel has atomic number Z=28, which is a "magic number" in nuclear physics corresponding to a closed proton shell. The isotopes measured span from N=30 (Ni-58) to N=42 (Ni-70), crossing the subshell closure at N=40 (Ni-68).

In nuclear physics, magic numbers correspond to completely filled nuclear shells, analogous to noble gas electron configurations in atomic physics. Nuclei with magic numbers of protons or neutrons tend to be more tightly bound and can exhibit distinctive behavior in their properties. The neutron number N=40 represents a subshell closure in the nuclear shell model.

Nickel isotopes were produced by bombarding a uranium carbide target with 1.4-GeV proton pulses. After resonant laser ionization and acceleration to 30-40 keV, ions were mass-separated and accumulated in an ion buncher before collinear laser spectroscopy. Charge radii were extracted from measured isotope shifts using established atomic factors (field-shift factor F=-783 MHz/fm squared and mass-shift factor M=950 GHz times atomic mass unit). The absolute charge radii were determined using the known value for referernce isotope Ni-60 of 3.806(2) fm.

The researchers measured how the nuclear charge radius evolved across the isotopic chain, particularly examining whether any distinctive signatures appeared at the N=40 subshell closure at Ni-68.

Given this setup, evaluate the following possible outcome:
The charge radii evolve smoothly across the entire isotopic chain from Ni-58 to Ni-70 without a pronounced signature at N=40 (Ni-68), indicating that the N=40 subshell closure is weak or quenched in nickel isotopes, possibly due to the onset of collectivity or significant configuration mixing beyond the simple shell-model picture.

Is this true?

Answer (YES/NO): YES